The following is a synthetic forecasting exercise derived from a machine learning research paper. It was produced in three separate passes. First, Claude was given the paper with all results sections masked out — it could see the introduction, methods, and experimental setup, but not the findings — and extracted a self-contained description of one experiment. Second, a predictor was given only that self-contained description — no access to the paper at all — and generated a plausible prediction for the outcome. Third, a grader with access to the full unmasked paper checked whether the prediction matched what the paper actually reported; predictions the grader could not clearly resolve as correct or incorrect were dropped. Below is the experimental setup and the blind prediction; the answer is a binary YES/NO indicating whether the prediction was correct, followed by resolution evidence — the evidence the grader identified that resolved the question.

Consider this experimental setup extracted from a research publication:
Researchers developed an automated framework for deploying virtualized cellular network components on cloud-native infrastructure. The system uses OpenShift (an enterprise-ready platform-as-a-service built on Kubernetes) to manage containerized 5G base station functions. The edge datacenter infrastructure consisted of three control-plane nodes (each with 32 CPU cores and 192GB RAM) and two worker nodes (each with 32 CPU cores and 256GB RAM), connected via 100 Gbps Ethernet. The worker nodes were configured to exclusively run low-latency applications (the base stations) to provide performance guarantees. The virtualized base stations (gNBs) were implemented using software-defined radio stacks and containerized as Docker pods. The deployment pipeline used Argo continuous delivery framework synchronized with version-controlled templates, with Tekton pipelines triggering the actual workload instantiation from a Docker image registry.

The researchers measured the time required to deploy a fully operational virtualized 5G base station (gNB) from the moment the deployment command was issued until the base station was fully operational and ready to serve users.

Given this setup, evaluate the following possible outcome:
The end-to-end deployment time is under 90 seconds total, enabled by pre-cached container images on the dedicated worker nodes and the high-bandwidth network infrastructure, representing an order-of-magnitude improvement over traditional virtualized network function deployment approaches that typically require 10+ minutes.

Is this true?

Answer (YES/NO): YES